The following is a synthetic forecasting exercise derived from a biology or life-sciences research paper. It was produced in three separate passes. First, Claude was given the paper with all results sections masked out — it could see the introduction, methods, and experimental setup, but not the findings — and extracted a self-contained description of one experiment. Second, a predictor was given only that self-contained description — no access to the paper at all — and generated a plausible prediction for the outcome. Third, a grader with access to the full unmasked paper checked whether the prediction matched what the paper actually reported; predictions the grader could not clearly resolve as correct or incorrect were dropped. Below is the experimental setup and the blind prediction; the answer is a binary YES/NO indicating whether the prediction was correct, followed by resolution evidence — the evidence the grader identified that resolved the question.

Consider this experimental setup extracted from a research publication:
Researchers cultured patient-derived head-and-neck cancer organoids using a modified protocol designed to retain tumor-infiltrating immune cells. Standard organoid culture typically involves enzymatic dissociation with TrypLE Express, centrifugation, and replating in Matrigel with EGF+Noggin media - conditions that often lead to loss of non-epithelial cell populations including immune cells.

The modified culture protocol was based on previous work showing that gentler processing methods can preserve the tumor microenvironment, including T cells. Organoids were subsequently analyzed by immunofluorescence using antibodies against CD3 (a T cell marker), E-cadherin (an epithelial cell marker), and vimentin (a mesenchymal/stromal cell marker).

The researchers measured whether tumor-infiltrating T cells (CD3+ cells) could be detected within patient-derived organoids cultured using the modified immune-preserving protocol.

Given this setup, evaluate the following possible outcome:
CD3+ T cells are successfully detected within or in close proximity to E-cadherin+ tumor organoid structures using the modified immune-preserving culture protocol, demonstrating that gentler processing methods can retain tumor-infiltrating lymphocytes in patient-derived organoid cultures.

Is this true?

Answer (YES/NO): YES